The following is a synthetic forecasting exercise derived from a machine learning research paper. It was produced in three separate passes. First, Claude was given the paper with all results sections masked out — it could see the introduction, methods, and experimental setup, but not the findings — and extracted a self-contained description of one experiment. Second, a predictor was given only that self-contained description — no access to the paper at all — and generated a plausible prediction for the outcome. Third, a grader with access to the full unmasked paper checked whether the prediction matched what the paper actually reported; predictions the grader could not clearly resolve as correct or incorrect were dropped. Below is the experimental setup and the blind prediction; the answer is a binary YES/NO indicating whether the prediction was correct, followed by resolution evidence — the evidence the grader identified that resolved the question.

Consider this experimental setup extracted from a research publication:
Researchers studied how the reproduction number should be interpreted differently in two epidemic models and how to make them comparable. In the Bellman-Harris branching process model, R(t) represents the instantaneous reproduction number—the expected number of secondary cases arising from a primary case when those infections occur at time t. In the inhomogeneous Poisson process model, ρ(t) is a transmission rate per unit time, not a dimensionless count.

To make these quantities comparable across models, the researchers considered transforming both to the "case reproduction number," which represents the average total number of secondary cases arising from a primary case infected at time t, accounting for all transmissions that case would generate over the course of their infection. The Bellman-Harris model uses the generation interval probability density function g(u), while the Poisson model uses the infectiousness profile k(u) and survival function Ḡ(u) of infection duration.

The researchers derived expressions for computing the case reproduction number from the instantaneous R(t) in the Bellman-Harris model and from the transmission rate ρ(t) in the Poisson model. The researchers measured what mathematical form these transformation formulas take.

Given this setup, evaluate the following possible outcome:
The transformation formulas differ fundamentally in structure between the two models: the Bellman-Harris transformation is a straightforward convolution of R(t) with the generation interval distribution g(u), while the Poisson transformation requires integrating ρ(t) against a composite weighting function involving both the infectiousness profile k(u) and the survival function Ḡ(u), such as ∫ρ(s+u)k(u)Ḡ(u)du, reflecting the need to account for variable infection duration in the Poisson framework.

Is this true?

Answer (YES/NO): YES